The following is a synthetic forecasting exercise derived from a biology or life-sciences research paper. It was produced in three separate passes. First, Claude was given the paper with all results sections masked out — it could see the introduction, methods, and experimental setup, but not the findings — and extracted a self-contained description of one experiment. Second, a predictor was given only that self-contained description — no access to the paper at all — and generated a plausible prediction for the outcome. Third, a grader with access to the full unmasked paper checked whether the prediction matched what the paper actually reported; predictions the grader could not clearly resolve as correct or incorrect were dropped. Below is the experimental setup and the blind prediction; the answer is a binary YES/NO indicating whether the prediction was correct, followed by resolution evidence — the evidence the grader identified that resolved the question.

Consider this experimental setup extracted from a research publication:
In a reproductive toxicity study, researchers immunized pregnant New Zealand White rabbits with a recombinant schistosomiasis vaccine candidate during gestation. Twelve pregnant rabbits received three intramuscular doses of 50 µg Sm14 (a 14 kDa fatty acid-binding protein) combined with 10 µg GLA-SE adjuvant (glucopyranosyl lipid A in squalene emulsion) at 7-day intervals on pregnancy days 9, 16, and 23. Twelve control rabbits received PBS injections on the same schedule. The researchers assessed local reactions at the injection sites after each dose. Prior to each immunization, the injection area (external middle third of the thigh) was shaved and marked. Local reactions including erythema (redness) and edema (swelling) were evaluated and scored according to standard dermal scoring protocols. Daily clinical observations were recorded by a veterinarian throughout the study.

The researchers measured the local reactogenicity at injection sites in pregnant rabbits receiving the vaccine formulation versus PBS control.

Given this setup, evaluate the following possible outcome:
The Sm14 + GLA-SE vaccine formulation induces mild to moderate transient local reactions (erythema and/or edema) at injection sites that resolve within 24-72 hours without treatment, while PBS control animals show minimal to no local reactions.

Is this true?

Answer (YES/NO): NO